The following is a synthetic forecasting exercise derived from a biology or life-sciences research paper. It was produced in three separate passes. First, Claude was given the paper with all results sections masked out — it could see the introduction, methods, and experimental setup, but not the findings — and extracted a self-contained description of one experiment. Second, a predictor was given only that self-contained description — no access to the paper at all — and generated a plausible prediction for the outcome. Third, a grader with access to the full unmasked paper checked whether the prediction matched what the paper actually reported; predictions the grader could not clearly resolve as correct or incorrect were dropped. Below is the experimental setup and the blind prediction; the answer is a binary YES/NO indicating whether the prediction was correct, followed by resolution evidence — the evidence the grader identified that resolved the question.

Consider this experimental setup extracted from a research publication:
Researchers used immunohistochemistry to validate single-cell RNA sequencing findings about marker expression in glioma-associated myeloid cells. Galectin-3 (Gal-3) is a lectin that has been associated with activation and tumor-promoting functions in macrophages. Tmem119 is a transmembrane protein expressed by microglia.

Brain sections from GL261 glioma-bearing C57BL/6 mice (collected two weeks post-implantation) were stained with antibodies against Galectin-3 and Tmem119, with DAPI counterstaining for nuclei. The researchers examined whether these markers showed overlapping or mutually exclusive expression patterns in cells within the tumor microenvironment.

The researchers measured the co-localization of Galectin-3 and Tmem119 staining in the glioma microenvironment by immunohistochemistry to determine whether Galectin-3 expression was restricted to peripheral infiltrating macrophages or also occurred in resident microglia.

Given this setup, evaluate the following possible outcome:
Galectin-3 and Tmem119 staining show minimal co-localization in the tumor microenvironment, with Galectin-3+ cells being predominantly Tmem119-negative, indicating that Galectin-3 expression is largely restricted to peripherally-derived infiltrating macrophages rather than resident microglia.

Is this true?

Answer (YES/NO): YES